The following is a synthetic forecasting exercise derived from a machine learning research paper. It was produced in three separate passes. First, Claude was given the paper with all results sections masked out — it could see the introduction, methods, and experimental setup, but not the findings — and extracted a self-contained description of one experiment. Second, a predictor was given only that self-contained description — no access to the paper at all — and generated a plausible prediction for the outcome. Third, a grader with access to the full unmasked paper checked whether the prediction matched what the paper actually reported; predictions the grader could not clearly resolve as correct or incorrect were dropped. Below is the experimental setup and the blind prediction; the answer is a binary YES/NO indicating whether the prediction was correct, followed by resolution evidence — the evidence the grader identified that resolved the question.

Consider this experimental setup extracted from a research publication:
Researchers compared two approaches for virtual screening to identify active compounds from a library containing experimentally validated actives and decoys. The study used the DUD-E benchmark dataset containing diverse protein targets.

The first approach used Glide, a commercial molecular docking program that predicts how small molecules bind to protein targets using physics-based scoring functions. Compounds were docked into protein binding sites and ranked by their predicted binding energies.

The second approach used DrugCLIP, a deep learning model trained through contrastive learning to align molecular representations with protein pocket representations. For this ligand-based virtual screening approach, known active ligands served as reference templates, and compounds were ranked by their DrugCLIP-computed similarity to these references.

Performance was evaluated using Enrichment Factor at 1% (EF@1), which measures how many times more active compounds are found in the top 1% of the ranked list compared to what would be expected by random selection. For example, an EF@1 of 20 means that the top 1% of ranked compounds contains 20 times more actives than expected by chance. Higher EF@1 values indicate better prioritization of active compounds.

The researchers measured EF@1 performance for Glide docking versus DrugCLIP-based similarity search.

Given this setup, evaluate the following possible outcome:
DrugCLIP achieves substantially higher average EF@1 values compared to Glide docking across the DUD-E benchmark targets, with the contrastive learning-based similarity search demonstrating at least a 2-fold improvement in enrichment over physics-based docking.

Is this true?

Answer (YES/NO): NO